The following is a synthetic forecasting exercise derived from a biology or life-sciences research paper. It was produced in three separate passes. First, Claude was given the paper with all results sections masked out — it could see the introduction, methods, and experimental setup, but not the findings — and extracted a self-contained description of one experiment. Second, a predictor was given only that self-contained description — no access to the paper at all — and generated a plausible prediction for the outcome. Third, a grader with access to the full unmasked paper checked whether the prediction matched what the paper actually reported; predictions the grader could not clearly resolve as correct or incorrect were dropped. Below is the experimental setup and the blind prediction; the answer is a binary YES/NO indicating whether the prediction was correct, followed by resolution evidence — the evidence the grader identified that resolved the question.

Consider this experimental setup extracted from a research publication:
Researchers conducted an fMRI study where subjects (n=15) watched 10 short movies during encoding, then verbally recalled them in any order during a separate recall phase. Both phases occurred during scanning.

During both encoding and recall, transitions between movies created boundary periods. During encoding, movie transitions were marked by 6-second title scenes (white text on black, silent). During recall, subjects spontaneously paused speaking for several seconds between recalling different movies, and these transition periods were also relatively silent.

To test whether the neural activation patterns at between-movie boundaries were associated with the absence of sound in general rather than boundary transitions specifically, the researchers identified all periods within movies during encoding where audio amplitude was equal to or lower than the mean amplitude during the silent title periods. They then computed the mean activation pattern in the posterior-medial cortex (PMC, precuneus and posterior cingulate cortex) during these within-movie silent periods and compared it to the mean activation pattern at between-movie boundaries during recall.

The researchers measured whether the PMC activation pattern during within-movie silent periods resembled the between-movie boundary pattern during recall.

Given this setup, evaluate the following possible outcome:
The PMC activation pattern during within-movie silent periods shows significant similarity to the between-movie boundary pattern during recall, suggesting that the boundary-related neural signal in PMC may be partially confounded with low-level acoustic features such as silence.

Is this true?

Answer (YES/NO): NO